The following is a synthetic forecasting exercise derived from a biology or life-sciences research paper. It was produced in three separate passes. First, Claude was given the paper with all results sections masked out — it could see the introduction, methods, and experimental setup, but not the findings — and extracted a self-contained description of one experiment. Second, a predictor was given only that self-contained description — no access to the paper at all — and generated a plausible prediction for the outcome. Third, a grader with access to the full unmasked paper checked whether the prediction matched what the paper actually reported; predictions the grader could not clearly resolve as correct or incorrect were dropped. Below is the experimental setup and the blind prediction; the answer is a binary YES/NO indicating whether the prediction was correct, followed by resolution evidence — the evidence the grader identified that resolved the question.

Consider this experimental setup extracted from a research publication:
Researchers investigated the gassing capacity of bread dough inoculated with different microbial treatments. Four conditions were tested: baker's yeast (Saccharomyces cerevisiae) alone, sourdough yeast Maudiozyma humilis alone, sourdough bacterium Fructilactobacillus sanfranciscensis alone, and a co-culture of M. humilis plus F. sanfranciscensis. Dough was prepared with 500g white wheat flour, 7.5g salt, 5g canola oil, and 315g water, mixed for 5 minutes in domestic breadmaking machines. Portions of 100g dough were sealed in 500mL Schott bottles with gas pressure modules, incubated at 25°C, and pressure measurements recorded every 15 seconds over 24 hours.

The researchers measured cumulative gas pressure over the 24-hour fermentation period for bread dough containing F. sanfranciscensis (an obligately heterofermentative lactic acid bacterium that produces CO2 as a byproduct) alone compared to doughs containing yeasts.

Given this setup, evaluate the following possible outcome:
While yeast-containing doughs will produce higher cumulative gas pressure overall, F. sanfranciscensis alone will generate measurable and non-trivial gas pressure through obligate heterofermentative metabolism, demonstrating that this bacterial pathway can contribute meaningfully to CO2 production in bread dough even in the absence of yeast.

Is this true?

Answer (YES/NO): NO